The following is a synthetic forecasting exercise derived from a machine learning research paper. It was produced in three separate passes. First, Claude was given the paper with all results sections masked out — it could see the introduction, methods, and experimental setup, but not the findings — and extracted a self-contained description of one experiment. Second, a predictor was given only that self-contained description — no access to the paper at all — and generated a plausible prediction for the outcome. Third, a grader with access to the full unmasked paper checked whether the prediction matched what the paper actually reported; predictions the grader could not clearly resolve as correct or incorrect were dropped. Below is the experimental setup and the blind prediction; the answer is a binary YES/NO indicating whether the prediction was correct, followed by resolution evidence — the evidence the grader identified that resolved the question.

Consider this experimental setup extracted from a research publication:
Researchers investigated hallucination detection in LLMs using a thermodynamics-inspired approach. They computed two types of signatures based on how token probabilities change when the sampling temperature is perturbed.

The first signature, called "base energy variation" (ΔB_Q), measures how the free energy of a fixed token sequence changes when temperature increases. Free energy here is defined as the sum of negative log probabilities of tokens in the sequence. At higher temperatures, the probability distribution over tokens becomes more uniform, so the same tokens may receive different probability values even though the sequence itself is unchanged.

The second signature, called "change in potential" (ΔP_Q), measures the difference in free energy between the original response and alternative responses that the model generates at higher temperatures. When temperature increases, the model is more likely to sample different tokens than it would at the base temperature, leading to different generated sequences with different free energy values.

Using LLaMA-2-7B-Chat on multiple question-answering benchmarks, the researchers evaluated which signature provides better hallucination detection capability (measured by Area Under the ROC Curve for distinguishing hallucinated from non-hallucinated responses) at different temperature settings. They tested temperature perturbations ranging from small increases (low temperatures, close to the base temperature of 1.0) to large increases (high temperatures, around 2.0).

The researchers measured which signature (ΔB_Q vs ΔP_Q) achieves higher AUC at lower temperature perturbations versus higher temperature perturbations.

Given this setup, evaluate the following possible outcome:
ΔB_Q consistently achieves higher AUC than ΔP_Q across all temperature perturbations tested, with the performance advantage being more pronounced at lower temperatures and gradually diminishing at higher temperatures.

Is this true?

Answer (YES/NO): NO